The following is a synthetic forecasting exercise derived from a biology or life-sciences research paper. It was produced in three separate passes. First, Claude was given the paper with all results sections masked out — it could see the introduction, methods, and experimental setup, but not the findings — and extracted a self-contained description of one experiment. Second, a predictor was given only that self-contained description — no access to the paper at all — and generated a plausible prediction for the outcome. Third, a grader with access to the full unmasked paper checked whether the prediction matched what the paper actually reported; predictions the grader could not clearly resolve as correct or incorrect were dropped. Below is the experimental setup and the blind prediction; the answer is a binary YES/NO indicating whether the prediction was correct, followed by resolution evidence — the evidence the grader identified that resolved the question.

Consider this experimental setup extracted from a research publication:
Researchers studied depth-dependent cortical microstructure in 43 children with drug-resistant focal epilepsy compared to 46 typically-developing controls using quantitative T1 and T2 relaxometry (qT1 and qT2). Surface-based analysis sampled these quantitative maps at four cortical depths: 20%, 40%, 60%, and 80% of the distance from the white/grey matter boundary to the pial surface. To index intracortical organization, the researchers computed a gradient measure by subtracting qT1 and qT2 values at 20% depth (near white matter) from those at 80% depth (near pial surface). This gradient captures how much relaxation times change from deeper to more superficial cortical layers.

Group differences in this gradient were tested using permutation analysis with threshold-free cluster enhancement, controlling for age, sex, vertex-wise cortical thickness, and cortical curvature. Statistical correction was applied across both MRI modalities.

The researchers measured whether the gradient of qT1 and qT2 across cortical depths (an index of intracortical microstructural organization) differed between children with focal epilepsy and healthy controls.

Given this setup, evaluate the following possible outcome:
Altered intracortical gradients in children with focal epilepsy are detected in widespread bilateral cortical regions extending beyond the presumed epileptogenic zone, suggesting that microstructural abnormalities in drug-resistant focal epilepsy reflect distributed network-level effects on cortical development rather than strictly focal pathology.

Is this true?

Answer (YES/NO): YES